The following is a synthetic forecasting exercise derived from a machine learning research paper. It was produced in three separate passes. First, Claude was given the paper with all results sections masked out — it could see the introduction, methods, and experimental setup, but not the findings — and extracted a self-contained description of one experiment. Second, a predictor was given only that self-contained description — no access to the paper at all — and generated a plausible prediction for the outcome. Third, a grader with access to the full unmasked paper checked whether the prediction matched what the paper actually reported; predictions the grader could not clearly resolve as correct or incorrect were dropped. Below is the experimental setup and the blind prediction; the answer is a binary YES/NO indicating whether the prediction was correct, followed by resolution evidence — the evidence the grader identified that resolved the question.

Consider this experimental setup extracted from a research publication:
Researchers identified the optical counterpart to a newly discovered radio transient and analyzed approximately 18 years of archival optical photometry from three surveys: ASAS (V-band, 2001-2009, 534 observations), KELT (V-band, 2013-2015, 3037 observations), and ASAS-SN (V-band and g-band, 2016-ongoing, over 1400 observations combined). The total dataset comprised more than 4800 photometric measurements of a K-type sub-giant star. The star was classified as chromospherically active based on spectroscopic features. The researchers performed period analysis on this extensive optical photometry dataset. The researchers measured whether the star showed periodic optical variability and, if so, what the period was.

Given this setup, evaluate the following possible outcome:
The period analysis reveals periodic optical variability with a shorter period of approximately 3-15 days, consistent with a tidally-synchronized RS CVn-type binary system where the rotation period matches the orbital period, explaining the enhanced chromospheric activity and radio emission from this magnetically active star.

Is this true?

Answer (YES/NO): NO